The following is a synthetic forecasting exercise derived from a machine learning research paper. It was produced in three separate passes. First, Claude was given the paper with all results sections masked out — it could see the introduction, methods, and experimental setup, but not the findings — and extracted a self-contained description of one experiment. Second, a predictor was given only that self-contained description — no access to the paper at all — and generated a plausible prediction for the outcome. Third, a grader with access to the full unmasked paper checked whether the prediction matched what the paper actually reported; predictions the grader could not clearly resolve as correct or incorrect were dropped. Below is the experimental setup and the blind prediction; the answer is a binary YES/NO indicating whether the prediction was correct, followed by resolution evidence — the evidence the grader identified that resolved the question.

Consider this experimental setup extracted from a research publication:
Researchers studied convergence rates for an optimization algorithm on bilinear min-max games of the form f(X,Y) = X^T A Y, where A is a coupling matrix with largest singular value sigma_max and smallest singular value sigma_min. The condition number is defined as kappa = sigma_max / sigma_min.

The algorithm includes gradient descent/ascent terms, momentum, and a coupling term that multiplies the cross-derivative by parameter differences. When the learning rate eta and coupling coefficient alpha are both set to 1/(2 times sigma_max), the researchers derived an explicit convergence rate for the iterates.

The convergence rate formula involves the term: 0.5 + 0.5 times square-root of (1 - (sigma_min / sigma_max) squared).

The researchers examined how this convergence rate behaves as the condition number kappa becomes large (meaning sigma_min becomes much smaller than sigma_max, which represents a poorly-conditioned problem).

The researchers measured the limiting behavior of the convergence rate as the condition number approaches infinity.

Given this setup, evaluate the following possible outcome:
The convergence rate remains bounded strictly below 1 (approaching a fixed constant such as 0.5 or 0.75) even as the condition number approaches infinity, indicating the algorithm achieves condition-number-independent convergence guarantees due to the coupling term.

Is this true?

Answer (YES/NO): NO